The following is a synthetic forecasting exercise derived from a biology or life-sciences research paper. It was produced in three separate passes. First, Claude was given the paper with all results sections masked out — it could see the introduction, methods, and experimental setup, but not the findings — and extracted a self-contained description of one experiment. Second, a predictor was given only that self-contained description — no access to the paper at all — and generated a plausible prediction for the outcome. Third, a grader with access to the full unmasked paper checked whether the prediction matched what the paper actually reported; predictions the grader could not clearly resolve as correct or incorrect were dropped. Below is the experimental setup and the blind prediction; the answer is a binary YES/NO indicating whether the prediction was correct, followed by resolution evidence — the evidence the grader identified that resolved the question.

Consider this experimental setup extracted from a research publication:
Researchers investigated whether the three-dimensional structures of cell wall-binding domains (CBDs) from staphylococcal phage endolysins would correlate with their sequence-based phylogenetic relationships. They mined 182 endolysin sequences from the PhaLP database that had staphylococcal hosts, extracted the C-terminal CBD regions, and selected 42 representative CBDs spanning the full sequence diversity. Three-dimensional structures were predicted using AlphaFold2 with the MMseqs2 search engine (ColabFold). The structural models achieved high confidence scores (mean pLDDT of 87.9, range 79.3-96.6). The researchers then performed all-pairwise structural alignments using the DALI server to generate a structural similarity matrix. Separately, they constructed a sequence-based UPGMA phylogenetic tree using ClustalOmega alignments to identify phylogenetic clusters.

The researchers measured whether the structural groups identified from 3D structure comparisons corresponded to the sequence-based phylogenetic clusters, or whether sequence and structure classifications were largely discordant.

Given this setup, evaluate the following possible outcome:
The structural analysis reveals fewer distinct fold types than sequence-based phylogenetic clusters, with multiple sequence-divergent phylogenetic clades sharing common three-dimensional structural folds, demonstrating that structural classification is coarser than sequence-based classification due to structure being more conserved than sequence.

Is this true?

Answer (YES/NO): YES